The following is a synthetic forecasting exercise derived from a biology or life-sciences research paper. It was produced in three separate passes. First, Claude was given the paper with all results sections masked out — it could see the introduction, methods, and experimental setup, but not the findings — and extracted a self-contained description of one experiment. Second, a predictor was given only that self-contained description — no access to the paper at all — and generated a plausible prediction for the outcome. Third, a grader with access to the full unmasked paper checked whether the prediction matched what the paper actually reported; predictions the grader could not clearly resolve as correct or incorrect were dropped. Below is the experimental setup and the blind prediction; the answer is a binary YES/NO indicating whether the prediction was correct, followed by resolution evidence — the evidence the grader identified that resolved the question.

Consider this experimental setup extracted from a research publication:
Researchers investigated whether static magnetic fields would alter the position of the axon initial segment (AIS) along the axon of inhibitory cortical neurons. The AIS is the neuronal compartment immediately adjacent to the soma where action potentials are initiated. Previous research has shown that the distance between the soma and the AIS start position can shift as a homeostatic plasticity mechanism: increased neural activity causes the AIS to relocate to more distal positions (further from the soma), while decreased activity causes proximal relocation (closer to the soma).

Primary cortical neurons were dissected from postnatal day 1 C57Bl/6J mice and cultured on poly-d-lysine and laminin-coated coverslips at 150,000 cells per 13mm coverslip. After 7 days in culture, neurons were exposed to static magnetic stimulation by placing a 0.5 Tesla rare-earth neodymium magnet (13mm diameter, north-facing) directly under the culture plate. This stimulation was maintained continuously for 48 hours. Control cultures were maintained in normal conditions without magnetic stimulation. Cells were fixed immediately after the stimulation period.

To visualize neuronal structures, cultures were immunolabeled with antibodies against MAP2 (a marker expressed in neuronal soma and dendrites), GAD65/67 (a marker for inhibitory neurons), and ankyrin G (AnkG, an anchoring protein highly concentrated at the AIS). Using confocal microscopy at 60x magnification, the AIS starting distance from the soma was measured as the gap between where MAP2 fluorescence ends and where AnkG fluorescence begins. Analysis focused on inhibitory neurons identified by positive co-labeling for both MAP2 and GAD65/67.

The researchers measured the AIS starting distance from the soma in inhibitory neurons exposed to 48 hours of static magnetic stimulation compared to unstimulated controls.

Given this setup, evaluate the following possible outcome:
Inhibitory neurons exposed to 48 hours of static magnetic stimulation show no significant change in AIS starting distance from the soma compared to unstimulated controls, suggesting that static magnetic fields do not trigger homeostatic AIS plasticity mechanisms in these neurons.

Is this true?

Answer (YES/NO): NO